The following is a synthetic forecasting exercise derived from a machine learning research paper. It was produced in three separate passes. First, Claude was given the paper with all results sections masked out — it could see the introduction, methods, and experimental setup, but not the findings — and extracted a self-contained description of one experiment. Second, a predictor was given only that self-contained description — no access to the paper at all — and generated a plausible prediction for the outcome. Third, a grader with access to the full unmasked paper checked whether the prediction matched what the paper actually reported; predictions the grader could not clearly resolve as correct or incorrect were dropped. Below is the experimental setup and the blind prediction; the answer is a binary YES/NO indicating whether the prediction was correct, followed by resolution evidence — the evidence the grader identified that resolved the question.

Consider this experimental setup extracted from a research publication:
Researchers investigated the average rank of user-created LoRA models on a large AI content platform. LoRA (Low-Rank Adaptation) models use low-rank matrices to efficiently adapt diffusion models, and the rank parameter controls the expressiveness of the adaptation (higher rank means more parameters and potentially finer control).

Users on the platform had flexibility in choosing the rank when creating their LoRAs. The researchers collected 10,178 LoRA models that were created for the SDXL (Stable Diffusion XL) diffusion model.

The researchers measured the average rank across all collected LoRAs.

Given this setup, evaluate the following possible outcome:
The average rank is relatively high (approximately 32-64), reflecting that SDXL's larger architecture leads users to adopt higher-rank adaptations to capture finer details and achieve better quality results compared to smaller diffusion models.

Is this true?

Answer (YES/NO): NO